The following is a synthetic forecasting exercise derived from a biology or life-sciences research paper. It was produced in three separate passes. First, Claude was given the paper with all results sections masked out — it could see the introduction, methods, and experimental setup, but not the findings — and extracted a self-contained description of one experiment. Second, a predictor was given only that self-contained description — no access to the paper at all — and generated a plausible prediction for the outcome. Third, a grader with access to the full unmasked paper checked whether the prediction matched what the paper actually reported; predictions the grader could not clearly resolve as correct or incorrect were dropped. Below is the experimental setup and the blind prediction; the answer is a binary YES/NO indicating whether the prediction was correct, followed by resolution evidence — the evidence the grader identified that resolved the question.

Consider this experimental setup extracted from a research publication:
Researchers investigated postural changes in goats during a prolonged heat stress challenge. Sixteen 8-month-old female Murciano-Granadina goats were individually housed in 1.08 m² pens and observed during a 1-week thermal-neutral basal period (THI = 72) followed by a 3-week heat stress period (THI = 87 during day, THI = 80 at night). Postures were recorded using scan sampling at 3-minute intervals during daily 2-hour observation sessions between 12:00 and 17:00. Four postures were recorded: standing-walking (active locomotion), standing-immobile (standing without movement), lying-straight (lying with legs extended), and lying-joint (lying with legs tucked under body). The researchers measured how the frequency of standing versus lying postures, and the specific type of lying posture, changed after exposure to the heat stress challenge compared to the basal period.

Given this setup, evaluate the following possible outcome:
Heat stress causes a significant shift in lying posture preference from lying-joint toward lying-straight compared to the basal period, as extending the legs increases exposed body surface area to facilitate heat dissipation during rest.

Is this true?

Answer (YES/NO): NO